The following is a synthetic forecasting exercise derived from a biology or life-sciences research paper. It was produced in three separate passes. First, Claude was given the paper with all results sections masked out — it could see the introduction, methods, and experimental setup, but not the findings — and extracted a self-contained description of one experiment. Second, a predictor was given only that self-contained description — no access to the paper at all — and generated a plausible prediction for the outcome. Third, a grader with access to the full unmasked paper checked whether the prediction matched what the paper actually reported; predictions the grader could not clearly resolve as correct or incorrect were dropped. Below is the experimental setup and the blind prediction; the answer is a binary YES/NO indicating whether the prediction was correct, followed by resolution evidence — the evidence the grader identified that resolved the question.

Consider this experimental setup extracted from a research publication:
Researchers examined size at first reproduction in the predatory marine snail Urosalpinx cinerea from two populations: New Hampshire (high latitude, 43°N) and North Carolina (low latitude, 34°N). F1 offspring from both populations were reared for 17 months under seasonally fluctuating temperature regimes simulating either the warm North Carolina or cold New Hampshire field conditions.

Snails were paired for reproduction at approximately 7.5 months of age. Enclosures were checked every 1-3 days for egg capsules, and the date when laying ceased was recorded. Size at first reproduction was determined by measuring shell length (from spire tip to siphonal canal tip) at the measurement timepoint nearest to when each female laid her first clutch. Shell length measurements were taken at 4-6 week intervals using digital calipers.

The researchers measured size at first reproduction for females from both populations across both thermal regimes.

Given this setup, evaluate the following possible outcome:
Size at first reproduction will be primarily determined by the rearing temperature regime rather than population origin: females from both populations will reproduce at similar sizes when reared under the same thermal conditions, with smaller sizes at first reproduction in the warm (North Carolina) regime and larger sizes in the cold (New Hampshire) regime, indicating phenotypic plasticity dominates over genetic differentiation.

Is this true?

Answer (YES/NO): NO